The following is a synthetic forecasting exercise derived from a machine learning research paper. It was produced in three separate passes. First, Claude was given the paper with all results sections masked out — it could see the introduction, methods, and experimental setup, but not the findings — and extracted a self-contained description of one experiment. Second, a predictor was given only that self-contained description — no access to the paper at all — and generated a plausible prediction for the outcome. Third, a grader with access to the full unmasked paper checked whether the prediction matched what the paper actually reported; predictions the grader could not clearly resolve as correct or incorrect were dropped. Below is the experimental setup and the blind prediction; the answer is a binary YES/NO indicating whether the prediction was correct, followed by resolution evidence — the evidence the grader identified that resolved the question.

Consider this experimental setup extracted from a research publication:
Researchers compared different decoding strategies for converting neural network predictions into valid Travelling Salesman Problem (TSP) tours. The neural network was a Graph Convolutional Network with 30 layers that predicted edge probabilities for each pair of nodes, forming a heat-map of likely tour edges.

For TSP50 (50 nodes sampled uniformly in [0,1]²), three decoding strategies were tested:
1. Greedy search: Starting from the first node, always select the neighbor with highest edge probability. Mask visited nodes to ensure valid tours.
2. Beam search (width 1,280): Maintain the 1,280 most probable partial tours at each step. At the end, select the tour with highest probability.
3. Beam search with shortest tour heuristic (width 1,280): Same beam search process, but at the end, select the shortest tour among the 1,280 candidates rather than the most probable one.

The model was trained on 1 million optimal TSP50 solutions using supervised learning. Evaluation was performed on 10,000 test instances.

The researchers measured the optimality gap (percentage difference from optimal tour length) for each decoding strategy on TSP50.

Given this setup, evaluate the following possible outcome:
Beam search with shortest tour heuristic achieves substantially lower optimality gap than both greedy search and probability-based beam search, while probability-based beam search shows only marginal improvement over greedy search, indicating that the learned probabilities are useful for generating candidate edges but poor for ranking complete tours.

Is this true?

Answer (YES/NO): NO